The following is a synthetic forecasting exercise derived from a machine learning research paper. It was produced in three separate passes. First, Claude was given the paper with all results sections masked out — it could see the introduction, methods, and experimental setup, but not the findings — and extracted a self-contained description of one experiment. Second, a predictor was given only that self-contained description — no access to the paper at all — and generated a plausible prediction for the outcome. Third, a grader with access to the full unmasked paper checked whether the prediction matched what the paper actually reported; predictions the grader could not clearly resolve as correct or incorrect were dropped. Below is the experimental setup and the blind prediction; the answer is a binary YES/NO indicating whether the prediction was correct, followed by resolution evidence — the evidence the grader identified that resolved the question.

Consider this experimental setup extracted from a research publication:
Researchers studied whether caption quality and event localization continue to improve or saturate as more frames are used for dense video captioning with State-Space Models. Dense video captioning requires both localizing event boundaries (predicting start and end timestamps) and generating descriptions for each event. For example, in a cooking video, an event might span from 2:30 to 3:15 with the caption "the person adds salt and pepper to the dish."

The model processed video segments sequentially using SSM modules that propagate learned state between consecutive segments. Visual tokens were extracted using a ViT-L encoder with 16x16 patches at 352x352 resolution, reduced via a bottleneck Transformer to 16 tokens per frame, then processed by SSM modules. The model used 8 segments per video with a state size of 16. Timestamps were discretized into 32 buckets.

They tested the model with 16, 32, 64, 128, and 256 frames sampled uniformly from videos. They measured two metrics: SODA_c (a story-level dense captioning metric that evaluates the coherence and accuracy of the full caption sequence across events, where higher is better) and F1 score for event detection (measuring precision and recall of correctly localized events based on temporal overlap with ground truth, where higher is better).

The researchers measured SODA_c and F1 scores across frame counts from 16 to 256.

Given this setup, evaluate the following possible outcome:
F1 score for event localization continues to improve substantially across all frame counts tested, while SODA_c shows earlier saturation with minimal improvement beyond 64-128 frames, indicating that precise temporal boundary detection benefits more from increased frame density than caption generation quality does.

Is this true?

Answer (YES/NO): NO